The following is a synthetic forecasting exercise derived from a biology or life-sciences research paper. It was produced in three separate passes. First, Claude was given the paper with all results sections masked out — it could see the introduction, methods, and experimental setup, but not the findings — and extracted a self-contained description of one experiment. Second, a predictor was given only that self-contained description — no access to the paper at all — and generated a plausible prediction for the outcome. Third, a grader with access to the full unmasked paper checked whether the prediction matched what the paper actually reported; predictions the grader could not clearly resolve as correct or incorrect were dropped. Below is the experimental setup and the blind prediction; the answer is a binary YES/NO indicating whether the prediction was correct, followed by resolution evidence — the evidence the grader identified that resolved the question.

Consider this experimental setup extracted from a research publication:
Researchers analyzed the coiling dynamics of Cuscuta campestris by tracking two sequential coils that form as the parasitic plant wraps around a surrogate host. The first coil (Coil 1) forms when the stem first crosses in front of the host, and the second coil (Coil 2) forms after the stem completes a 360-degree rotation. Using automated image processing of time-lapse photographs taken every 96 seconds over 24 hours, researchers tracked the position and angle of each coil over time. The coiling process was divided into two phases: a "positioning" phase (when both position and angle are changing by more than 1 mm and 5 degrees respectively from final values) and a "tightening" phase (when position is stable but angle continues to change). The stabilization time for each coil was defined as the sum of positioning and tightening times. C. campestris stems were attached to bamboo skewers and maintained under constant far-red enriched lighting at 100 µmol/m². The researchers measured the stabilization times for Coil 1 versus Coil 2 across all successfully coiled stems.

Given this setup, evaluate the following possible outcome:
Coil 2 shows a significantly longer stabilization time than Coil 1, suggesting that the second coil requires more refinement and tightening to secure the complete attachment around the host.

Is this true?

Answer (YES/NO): NO